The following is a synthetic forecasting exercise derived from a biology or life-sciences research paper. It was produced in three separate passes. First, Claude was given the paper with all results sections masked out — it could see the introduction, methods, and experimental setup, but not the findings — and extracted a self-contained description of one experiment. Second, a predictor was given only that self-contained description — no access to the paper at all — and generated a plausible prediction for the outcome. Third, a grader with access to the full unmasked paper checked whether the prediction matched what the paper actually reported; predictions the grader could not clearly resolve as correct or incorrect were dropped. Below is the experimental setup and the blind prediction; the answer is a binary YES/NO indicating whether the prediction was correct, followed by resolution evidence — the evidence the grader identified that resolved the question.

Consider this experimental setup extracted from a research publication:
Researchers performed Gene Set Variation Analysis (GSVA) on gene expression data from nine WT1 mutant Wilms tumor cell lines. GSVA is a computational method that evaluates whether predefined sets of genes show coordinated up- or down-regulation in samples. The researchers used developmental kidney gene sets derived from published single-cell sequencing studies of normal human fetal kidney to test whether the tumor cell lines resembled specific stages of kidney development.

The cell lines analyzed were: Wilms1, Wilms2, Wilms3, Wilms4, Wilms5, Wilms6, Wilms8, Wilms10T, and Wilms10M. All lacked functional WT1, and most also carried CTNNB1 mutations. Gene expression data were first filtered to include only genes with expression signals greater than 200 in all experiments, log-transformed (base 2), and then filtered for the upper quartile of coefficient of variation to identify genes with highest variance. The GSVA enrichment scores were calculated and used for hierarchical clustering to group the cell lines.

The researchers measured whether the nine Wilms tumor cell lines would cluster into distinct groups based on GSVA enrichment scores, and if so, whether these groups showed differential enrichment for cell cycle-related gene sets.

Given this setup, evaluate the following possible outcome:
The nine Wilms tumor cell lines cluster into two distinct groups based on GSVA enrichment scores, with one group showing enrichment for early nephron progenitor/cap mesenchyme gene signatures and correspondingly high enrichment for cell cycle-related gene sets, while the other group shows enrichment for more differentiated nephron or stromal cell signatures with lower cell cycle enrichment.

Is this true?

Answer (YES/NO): YES